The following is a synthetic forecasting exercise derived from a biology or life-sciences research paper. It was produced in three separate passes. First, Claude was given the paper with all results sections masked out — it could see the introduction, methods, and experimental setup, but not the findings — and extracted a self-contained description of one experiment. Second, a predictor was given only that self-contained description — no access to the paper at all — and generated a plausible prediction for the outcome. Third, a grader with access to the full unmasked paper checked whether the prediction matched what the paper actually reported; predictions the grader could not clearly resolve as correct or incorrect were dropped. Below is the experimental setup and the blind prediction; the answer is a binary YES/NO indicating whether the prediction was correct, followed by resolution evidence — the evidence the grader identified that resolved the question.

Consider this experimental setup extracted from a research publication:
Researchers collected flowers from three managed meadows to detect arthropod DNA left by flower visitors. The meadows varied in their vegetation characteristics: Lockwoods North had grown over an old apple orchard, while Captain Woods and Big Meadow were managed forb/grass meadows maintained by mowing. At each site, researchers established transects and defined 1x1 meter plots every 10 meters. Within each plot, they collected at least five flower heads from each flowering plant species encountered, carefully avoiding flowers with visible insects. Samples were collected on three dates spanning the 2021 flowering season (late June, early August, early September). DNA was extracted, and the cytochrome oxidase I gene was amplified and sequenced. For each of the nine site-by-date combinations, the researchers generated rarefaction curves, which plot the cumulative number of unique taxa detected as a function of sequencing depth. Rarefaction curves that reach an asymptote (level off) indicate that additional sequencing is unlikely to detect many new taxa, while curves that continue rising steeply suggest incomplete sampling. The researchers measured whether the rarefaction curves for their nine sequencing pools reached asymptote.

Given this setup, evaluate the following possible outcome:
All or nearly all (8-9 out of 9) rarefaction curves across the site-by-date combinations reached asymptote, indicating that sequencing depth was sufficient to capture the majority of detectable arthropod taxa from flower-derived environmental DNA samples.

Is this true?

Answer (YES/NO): NO